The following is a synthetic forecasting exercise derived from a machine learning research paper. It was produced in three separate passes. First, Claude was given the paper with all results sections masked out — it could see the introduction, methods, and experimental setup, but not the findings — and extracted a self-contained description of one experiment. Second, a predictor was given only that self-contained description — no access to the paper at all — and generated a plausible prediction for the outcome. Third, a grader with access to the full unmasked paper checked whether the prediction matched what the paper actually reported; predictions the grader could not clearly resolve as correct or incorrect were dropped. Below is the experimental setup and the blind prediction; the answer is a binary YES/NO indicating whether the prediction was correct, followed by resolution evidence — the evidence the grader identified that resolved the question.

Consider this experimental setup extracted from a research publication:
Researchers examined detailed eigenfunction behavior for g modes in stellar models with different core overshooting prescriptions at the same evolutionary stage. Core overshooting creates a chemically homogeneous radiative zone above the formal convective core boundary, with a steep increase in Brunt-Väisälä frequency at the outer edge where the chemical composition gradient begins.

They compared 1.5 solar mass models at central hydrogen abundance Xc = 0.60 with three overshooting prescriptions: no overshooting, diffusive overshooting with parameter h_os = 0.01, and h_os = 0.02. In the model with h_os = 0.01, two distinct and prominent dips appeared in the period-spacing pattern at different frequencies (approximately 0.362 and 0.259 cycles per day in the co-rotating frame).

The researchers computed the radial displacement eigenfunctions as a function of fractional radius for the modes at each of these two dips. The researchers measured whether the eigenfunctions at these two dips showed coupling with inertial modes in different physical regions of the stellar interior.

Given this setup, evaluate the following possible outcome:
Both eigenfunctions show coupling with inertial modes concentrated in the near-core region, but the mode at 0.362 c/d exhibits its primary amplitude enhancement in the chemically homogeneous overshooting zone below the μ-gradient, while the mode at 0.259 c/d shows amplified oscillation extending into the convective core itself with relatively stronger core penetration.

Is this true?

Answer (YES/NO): NO